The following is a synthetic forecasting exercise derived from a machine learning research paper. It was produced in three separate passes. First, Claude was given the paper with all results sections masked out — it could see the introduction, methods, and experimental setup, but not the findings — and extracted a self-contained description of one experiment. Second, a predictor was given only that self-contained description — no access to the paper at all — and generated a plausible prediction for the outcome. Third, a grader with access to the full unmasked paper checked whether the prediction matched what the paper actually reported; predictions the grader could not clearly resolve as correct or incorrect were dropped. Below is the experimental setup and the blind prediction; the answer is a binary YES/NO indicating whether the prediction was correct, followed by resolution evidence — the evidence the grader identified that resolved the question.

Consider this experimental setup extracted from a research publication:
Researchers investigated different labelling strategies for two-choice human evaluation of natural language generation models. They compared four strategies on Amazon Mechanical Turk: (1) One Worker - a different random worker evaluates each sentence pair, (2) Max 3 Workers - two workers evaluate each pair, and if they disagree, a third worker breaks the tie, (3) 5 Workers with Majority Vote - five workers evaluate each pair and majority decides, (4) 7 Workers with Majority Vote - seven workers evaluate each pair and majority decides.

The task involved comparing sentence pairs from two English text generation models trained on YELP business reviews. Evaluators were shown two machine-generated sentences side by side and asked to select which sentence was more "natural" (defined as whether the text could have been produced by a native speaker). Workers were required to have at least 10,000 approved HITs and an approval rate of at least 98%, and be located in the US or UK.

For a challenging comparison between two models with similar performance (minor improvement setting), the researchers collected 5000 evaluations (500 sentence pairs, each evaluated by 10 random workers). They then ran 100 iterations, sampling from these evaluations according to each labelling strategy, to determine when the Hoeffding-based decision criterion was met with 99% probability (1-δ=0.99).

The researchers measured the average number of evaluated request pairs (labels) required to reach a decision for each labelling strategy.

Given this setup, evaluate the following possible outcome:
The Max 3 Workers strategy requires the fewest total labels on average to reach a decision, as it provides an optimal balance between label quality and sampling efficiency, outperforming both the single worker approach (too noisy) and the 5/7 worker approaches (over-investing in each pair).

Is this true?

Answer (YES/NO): NO